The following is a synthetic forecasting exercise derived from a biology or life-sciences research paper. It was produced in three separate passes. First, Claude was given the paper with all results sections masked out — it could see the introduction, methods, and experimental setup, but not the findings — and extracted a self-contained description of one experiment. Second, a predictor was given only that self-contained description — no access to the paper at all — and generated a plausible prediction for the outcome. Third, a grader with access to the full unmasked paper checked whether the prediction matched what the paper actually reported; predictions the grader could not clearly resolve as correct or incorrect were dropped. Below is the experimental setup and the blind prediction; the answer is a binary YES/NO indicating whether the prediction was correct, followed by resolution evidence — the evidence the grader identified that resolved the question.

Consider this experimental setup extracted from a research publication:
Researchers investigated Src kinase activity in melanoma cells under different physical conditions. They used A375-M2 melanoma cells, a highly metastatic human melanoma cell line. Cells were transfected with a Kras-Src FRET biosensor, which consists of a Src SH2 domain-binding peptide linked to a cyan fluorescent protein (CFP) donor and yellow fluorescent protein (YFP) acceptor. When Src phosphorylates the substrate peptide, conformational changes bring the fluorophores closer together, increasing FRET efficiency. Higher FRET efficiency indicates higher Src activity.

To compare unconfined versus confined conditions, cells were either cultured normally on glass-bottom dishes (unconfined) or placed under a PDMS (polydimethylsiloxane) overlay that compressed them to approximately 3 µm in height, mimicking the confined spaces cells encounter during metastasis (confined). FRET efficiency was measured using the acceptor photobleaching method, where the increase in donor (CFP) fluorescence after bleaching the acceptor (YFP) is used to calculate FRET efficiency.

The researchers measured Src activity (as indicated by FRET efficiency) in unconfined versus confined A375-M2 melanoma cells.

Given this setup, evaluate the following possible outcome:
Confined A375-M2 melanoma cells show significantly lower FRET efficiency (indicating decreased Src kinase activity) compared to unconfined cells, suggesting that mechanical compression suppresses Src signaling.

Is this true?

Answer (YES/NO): YES